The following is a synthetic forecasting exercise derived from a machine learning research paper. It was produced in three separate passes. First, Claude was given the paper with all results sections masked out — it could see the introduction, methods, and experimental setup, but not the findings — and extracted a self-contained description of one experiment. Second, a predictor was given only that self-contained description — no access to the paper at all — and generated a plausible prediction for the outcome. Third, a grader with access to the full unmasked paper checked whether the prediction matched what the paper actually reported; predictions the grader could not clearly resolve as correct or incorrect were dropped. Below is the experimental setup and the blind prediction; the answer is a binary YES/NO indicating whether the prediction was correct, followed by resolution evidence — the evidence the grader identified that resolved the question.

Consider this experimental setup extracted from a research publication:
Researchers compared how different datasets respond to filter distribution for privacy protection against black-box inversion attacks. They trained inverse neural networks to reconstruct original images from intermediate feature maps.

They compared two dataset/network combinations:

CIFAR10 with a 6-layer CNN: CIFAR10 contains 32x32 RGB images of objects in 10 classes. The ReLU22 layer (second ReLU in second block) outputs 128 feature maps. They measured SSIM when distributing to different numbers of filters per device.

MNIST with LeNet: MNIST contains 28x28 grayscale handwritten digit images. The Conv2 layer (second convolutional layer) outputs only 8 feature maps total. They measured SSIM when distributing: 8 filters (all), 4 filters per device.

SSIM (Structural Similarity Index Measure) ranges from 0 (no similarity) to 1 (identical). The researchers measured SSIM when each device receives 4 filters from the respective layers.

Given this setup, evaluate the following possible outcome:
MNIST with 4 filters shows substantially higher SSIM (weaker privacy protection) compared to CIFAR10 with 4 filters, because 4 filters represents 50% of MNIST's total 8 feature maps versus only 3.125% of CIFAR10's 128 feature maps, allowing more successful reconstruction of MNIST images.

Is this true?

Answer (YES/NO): NO